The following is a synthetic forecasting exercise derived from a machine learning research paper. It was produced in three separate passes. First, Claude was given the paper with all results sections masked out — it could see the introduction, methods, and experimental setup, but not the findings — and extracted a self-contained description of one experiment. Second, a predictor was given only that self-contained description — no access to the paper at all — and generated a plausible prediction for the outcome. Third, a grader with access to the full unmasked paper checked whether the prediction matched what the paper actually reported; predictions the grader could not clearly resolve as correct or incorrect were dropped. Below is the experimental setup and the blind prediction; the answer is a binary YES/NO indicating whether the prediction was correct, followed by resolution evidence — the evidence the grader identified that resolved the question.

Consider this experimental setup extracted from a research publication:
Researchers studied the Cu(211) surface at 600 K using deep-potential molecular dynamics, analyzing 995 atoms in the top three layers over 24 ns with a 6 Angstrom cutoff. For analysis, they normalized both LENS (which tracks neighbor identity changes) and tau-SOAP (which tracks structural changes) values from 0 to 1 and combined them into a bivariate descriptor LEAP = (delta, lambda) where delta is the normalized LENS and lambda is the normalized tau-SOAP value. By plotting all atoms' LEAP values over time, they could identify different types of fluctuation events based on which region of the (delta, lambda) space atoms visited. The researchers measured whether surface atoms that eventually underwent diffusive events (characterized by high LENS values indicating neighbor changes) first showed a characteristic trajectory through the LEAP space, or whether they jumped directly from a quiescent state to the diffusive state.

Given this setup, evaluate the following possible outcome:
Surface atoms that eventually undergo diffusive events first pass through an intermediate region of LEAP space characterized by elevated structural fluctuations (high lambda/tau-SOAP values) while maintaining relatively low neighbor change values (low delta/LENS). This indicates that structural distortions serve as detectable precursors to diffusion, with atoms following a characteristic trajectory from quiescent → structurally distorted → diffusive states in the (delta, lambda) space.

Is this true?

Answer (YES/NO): YES